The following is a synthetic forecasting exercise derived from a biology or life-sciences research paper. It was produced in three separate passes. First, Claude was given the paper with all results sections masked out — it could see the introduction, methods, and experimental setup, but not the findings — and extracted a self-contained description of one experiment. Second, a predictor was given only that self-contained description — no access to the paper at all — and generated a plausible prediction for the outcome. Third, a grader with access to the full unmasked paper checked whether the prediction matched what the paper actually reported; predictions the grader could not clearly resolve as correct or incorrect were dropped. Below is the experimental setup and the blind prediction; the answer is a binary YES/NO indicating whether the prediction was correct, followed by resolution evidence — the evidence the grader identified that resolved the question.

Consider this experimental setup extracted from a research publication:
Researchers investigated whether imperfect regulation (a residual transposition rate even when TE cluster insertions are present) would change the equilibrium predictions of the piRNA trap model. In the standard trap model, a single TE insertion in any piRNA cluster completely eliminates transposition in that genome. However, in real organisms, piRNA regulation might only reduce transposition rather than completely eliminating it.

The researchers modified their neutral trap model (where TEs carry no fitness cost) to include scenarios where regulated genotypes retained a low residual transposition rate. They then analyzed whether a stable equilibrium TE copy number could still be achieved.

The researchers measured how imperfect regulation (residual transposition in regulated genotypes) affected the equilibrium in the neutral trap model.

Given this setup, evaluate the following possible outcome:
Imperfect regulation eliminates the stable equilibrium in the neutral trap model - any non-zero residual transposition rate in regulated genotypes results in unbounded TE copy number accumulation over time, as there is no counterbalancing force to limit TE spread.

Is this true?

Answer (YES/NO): YES